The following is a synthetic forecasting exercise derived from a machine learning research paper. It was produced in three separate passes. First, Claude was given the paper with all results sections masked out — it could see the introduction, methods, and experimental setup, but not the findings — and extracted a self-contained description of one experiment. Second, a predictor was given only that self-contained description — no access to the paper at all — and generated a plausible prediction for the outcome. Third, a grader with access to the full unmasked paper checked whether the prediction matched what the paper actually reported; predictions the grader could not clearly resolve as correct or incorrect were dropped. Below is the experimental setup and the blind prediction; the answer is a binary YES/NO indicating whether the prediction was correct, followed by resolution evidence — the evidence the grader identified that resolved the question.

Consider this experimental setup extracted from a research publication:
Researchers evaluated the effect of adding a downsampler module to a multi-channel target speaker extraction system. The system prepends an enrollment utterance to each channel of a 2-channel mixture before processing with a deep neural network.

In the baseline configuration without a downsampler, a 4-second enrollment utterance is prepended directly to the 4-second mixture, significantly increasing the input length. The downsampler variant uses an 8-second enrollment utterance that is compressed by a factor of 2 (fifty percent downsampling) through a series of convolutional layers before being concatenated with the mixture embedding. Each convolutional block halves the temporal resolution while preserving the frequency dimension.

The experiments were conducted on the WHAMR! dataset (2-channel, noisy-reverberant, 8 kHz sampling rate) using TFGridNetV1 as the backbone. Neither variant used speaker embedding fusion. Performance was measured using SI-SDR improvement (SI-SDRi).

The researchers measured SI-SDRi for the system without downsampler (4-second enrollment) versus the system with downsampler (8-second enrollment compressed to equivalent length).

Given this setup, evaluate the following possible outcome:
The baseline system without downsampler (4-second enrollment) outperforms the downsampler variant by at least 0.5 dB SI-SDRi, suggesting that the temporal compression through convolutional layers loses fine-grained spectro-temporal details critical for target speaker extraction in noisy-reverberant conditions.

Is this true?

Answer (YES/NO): NO